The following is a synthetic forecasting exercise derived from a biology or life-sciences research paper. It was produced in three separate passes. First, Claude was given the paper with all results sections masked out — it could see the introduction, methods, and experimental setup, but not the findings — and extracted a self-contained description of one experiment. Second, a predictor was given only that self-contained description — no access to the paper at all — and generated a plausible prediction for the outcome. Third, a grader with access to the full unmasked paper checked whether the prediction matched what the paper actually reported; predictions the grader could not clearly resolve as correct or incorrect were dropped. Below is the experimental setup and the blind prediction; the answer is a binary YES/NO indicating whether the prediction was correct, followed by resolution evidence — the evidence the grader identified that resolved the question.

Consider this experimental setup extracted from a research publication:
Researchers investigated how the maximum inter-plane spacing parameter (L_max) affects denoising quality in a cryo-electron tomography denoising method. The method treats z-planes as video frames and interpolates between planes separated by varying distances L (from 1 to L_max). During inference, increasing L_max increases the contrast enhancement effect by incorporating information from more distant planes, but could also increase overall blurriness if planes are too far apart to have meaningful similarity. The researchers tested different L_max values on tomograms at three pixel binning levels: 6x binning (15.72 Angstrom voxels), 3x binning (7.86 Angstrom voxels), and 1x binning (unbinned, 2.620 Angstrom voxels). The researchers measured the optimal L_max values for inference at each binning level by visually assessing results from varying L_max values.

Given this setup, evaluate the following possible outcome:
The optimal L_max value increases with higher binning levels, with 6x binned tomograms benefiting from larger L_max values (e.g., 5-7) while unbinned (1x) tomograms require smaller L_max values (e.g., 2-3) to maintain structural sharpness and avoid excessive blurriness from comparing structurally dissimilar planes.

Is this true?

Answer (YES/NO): NO